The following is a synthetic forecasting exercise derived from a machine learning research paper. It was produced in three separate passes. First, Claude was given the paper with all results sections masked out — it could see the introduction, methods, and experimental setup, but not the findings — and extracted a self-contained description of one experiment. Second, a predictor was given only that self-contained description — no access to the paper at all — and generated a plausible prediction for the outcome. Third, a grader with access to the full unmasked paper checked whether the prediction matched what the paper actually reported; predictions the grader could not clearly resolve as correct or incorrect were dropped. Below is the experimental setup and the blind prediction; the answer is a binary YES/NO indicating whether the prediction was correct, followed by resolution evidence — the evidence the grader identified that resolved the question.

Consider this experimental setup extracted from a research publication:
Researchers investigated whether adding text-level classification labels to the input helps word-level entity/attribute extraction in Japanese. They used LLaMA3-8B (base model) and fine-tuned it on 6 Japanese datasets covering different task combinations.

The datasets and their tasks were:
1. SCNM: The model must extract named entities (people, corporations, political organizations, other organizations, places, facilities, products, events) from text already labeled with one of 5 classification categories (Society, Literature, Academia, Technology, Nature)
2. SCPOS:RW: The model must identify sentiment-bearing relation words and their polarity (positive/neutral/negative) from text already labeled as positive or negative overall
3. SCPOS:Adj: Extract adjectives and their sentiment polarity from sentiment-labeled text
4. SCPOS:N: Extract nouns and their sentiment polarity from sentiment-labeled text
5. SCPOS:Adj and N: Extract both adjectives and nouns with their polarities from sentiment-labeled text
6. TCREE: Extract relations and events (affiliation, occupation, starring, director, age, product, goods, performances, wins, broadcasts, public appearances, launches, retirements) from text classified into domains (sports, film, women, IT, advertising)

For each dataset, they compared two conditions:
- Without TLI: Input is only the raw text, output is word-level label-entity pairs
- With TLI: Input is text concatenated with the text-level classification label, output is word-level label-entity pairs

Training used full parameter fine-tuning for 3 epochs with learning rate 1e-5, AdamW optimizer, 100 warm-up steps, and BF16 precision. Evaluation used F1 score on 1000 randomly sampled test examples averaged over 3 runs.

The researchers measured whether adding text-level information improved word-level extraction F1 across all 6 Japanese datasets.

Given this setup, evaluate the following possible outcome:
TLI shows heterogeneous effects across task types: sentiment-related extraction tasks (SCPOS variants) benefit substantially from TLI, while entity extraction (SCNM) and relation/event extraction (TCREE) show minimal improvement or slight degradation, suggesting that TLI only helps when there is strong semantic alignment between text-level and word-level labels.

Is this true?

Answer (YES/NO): NO